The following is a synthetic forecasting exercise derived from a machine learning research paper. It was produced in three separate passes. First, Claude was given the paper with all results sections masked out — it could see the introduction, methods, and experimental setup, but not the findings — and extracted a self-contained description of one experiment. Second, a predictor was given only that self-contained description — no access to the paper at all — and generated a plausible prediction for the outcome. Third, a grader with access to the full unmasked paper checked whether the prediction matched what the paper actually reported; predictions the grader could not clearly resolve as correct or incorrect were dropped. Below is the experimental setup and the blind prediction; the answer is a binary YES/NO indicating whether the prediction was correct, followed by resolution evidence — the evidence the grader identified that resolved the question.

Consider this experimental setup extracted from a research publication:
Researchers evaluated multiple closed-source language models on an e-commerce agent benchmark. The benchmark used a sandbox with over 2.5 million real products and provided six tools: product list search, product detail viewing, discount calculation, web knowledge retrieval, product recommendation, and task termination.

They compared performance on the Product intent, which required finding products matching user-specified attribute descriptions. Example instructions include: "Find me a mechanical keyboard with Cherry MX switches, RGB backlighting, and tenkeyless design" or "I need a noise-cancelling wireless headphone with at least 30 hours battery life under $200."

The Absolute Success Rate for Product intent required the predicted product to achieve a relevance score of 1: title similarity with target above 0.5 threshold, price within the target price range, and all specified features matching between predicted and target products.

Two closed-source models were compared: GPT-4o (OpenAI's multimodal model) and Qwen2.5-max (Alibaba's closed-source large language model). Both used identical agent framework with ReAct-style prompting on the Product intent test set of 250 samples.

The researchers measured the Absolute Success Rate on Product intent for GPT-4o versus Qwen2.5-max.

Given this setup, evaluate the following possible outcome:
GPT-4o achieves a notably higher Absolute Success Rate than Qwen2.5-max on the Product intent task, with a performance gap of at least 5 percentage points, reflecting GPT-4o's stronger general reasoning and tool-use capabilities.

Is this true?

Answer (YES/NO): NO